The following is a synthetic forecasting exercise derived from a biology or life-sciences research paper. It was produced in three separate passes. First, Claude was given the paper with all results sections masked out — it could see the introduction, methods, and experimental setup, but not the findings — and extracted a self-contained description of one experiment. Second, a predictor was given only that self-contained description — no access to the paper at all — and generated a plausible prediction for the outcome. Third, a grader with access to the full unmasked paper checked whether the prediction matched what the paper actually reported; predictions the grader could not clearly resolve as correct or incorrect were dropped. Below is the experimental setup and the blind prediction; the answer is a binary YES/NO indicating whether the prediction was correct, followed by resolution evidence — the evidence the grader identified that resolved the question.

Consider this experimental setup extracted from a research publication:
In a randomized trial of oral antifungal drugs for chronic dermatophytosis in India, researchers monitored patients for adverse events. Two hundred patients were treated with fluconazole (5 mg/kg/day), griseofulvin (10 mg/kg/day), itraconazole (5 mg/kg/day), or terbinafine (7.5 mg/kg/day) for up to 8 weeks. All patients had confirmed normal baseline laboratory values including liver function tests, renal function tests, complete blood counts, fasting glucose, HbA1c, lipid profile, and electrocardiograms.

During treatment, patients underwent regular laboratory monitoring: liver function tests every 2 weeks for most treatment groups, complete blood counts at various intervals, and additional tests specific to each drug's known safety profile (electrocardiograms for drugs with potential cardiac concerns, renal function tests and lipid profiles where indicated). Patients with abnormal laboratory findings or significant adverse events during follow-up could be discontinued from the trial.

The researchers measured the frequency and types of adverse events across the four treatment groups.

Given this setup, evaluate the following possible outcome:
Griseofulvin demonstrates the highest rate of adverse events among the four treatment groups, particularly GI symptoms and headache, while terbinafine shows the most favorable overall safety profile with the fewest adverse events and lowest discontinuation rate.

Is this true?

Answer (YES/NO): NO